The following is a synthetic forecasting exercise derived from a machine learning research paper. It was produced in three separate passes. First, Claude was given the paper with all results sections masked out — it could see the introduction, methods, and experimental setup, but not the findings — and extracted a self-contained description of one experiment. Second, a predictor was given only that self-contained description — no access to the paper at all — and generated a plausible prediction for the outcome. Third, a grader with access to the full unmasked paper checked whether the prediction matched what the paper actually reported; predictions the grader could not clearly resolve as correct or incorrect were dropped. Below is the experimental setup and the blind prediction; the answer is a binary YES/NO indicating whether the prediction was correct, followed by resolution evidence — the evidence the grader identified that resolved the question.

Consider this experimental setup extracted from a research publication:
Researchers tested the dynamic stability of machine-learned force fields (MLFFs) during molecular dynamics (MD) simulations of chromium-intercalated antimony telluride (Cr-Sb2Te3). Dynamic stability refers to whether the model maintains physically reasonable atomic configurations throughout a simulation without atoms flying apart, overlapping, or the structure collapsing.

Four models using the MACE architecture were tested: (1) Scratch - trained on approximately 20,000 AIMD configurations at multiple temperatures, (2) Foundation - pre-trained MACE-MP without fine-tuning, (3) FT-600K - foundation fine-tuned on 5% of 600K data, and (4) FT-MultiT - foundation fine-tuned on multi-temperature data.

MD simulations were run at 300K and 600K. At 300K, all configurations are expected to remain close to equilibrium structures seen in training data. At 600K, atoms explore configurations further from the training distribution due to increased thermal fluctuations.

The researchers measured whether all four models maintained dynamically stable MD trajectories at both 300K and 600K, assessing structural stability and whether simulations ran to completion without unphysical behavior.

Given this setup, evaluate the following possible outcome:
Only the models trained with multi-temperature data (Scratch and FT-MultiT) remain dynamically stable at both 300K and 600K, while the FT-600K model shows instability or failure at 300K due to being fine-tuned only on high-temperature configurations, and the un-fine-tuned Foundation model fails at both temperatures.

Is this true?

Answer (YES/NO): NO